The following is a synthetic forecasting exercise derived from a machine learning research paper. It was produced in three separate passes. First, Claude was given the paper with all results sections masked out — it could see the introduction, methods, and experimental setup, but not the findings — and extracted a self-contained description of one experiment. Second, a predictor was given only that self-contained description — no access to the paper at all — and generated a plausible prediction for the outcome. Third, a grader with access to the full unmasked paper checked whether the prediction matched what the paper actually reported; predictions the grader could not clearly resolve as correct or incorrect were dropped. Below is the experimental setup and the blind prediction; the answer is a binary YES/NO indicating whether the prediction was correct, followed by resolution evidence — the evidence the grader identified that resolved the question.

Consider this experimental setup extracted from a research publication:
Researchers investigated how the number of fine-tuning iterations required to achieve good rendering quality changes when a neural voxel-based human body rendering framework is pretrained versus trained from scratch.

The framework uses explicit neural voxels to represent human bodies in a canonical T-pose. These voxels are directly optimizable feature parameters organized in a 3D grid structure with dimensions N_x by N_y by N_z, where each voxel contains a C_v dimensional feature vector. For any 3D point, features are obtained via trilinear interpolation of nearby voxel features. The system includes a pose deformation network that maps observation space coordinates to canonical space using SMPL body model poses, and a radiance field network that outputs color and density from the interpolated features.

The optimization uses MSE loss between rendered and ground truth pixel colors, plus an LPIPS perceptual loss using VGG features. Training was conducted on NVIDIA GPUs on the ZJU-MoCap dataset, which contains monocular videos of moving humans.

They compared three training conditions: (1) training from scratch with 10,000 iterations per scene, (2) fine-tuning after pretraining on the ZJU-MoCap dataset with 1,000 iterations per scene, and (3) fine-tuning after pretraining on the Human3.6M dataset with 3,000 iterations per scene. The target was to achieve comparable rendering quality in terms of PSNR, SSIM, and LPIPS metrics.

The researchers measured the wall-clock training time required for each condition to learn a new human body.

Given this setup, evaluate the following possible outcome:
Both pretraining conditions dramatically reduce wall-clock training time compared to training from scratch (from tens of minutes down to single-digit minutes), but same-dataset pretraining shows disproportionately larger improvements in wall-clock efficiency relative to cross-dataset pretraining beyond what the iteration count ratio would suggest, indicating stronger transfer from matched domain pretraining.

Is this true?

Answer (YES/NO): NO